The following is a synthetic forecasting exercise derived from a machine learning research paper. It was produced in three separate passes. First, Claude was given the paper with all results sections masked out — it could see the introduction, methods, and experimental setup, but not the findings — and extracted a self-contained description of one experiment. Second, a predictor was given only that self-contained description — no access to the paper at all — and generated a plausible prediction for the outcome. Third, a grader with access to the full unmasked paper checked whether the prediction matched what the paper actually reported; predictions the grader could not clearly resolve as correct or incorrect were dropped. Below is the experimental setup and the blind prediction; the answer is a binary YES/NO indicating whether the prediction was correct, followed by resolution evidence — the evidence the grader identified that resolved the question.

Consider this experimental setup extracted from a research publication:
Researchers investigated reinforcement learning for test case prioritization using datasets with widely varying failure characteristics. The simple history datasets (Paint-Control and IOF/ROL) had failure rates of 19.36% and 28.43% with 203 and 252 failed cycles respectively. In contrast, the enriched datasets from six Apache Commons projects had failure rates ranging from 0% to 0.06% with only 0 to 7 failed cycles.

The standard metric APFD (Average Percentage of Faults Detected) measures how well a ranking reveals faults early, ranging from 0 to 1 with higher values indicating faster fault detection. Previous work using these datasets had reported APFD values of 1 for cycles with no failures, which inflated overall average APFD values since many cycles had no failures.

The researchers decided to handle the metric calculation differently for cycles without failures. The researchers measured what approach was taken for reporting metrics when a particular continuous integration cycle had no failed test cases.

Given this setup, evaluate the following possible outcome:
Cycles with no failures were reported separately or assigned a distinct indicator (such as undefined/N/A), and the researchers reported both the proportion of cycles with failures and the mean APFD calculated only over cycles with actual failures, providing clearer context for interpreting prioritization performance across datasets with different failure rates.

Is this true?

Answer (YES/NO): NO